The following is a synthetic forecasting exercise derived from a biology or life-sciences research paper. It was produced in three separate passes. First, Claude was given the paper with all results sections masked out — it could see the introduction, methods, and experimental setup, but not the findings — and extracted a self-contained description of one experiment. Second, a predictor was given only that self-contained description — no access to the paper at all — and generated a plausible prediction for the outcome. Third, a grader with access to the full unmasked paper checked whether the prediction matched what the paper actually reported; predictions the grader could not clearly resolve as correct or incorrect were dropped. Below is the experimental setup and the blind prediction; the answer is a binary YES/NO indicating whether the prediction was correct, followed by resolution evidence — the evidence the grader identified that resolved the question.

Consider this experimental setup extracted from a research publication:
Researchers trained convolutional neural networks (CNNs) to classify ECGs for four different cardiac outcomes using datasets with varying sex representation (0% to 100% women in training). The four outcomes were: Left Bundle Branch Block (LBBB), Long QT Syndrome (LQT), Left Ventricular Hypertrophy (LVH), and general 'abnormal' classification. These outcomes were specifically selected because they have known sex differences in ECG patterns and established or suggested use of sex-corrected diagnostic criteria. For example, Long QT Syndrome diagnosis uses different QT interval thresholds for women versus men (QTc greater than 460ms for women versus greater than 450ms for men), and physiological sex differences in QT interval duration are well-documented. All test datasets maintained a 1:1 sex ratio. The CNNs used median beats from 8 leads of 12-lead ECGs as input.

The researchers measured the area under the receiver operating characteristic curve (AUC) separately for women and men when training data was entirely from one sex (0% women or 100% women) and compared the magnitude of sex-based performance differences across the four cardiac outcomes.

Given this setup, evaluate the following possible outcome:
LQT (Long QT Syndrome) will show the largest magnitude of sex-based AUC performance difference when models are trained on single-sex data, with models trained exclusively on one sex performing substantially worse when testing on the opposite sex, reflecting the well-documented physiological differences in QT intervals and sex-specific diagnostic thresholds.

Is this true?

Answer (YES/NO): NO